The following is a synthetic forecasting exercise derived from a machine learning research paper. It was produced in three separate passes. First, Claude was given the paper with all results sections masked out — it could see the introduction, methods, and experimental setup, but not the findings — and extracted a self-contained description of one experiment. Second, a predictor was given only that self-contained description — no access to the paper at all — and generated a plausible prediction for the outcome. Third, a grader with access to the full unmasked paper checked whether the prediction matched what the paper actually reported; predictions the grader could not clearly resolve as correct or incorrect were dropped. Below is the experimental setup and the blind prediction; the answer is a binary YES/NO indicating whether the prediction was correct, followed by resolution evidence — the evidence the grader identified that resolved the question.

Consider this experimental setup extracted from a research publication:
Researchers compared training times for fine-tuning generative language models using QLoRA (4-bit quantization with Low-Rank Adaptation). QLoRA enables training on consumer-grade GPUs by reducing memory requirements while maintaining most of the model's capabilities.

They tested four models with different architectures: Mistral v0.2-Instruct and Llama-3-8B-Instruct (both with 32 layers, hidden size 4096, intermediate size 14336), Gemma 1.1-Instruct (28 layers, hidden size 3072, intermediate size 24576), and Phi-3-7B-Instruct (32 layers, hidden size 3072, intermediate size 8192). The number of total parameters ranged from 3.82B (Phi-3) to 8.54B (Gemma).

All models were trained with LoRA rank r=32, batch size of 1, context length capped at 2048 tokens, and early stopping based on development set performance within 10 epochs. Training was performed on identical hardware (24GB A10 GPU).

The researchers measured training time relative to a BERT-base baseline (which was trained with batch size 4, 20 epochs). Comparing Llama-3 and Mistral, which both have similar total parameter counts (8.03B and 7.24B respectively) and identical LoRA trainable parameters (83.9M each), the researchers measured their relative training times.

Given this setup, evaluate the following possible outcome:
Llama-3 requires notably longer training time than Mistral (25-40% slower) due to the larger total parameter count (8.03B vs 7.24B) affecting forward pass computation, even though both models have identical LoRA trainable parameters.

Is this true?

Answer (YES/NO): NO